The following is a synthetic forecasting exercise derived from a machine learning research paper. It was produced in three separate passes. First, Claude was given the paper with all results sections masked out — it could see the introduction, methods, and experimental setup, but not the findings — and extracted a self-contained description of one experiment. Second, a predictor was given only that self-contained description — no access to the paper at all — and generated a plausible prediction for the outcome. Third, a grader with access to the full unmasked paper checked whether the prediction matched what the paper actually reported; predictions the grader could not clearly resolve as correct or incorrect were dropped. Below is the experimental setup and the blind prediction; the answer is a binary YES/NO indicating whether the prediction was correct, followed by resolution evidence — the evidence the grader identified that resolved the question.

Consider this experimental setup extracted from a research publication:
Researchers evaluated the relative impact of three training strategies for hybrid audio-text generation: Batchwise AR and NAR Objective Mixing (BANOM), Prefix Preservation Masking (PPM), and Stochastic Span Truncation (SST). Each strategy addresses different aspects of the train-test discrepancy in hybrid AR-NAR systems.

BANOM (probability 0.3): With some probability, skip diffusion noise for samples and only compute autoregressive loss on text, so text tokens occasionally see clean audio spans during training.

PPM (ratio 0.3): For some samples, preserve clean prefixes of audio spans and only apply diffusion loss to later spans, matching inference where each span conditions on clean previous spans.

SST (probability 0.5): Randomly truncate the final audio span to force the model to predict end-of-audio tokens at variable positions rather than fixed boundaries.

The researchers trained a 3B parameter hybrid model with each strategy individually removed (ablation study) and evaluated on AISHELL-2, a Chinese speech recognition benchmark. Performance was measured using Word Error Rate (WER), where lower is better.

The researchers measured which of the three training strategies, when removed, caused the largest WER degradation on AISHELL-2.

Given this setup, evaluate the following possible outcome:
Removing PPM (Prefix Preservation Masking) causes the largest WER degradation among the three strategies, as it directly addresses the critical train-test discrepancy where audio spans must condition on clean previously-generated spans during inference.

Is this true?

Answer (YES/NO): NO